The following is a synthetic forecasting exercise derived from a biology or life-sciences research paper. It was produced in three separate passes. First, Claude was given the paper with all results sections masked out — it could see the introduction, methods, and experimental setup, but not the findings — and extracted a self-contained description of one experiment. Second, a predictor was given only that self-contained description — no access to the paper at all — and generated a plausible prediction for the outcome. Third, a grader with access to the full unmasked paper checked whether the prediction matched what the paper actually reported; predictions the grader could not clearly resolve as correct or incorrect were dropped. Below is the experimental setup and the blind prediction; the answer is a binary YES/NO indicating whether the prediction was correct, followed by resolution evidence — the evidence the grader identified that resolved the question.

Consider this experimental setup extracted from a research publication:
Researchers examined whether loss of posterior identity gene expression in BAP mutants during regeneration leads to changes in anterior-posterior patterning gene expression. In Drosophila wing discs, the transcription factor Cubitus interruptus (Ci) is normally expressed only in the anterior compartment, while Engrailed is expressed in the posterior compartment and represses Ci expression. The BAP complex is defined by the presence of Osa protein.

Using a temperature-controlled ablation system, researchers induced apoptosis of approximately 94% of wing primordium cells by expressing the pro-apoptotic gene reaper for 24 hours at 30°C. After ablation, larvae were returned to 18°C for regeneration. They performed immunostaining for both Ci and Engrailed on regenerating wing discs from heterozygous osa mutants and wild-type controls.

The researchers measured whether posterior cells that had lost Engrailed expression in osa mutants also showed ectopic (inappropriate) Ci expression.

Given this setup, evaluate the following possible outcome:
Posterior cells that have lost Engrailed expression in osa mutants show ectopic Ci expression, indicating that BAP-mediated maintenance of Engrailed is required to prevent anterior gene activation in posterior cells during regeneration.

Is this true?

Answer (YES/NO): YES